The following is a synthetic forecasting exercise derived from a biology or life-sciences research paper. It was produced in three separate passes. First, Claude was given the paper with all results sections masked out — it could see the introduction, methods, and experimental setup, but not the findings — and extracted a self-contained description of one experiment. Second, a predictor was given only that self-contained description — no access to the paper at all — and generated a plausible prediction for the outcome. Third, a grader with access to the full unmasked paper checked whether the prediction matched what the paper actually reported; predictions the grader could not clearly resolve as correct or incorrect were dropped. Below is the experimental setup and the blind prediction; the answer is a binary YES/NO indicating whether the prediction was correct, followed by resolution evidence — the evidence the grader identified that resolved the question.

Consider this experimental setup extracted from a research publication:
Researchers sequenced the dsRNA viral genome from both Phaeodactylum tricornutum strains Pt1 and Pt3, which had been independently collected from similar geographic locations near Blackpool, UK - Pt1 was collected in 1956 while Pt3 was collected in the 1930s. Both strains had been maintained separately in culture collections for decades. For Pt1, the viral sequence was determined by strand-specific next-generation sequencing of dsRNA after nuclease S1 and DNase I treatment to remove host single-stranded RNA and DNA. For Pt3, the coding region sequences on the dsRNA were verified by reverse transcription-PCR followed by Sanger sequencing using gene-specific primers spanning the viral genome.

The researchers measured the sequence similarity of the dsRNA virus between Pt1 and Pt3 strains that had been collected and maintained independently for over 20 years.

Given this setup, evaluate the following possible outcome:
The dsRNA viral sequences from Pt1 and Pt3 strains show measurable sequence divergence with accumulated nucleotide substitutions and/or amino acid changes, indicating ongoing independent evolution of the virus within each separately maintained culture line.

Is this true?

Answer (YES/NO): NO